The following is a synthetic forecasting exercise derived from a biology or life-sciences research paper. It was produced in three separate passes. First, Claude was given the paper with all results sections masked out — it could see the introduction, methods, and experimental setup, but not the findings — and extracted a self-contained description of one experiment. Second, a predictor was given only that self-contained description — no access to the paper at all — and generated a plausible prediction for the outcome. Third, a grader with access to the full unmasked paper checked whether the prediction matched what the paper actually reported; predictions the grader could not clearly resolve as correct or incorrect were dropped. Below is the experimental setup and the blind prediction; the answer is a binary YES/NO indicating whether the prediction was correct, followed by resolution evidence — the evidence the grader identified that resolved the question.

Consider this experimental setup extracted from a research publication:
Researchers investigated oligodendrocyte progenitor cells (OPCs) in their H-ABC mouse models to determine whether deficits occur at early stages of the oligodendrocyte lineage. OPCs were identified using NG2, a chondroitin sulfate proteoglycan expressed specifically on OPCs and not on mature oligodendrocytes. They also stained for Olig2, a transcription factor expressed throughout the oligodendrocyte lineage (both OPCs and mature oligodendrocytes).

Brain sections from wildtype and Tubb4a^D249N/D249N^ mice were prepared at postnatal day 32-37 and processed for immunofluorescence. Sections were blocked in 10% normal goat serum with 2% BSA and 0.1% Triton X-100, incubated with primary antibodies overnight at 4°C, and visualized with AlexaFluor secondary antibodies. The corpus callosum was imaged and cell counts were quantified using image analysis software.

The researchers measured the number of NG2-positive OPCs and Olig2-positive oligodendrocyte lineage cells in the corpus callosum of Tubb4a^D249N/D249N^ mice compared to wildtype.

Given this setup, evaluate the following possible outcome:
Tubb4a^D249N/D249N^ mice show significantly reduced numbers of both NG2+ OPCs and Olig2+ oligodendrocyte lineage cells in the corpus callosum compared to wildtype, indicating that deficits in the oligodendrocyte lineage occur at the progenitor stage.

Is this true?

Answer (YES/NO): NO